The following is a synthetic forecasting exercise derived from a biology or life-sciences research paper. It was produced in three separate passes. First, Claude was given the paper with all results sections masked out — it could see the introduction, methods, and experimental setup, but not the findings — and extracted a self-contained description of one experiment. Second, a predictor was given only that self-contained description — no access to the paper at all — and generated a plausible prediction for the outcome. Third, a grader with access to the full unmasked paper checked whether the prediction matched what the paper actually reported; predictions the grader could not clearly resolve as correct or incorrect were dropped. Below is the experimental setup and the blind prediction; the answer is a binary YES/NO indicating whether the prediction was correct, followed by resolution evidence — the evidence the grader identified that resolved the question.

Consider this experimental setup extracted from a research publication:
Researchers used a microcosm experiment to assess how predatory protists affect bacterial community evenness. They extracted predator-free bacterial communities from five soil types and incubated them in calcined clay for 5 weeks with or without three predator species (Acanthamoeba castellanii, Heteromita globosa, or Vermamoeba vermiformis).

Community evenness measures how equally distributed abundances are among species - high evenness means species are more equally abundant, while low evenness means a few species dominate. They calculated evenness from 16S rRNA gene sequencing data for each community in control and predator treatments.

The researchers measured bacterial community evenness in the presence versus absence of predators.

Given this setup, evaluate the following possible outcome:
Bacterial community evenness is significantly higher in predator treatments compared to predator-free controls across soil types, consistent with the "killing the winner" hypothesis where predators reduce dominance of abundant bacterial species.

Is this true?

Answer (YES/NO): YES